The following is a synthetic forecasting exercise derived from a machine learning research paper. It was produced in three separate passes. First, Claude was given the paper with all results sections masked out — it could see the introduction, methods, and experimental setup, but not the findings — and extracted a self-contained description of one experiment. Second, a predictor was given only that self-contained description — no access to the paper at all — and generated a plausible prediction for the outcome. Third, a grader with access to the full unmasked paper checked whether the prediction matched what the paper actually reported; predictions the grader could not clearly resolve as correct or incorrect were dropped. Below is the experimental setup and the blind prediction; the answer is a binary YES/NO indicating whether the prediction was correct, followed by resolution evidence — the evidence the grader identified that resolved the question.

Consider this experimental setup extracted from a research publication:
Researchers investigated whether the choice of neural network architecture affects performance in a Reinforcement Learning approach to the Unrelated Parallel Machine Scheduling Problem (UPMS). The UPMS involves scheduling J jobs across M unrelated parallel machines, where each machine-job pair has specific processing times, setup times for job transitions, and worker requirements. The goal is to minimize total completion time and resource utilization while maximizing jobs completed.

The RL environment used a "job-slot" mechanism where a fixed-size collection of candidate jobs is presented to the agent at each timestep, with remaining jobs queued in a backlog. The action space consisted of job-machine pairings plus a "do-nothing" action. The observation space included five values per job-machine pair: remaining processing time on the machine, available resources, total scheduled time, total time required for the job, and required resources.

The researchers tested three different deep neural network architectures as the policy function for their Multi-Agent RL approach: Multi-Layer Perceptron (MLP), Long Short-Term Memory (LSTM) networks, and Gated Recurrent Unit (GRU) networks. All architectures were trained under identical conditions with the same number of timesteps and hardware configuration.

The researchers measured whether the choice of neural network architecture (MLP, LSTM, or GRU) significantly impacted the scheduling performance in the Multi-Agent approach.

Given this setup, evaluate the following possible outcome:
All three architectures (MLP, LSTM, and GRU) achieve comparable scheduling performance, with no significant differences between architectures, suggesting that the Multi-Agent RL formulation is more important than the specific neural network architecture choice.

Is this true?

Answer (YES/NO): YES